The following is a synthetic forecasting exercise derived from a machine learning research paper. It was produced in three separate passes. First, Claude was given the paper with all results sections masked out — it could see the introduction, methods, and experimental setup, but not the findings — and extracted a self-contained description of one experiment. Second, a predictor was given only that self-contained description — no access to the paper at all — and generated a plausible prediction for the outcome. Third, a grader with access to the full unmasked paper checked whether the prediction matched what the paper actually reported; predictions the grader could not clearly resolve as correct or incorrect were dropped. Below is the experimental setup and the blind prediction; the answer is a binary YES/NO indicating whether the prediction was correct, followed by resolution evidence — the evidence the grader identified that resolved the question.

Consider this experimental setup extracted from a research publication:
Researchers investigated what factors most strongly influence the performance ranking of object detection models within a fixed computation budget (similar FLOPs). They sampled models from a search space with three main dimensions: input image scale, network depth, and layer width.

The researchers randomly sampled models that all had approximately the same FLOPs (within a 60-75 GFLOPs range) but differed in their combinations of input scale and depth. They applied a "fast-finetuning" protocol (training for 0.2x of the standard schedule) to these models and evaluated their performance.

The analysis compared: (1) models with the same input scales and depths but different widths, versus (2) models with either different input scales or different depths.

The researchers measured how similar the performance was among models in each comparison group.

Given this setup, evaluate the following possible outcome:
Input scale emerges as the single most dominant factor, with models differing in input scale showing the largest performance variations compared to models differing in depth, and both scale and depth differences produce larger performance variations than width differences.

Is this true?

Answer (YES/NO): NO